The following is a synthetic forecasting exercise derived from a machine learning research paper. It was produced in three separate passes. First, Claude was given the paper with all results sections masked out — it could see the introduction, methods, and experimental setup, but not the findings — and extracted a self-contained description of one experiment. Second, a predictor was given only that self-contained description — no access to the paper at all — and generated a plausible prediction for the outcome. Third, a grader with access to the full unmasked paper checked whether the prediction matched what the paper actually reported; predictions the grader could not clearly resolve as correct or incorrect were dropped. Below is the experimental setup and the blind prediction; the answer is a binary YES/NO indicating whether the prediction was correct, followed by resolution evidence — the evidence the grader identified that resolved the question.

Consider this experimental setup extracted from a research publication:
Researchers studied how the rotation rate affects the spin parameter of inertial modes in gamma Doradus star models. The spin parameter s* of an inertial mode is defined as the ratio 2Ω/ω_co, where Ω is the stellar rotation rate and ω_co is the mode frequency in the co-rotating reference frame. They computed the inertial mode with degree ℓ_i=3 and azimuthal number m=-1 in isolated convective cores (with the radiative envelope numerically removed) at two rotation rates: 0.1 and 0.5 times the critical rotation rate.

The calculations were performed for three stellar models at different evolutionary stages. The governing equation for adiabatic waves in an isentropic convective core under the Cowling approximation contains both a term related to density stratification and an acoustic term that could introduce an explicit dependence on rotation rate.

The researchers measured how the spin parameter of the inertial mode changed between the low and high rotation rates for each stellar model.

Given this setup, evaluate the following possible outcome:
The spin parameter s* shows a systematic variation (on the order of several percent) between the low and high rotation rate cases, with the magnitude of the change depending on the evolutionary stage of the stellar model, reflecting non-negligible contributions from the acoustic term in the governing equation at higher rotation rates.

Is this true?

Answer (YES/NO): NO